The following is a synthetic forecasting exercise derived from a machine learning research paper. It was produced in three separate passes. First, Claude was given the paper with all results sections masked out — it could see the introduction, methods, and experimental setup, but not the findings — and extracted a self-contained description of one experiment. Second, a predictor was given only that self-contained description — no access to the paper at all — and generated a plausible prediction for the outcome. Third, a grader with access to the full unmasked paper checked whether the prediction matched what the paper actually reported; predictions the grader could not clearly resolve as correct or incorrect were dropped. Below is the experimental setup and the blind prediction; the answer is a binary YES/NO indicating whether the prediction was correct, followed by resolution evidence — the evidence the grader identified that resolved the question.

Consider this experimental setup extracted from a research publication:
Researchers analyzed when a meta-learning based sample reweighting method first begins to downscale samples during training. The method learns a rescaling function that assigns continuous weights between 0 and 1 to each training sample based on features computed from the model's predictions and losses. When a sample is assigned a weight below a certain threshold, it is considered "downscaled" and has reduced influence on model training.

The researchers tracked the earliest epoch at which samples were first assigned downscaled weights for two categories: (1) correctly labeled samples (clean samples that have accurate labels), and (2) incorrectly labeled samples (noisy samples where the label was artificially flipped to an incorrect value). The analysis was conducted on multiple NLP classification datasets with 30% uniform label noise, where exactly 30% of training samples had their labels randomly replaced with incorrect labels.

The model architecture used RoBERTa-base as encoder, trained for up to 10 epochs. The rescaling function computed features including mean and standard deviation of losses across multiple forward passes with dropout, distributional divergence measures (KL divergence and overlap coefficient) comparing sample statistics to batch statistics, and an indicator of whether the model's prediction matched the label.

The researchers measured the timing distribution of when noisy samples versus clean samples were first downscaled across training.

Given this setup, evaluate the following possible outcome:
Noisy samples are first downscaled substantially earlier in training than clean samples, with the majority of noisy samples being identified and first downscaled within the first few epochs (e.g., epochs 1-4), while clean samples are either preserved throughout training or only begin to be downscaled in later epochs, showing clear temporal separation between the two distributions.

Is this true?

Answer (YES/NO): NO